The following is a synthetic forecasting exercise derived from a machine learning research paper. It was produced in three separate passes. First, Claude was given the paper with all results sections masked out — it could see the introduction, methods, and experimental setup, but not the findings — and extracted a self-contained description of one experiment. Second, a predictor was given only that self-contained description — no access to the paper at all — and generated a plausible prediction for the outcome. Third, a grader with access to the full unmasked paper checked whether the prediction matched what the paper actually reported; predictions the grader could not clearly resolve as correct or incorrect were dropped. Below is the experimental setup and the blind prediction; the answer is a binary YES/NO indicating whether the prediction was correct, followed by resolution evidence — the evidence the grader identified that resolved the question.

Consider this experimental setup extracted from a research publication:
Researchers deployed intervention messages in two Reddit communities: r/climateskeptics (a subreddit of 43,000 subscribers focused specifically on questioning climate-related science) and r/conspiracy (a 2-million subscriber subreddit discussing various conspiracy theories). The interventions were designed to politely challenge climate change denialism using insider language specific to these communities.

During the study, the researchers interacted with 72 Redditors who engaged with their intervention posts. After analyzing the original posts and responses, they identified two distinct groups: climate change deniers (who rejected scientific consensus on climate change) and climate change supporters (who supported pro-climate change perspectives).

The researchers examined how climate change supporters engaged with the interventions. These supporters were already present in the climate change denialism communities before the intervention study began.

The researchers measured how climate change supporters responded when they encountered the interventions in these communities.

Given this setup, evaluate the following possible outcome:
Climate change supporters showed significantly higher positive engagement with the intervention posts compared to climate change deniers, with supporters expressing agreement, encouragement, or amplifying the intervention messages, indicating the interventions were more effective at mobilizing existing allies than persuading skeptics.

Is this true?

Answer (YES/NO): NO